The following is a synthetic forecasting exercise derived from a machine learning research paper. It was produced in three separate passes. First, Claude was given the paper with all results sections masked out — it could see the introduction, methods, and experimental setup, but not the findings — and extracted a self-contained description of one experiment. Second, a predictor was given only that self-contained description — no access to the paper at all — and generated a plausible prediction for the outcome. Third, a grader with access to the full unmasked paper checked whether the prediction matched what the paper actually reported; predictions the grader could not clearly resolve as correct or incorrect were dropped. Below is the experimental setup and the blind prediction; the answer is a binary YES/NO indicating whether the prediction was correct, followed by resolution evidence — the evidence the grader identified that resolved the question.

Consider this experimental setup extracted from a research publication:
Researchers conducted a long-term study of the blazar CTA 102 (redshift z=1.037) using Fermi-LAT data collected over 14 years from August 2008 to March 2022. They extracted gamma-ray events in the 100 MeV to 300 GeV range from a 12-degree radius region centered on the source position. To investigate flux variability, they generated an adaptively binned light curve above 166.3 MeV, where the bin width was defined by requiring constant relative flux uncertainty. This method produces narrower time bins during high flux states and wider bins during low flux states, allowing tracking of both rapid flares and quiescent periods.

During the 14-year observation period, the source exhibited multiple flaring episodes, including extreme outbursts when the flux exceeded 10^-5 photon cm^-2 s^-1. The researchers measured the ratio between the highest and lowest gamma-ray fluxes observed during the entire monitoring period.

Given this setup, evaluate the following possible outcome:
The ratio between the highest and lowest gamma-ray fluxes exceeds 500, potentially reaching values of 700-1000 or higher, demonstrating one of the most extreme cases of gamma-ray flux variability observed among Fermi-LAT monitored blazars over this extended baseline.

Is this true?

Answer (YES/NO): YES